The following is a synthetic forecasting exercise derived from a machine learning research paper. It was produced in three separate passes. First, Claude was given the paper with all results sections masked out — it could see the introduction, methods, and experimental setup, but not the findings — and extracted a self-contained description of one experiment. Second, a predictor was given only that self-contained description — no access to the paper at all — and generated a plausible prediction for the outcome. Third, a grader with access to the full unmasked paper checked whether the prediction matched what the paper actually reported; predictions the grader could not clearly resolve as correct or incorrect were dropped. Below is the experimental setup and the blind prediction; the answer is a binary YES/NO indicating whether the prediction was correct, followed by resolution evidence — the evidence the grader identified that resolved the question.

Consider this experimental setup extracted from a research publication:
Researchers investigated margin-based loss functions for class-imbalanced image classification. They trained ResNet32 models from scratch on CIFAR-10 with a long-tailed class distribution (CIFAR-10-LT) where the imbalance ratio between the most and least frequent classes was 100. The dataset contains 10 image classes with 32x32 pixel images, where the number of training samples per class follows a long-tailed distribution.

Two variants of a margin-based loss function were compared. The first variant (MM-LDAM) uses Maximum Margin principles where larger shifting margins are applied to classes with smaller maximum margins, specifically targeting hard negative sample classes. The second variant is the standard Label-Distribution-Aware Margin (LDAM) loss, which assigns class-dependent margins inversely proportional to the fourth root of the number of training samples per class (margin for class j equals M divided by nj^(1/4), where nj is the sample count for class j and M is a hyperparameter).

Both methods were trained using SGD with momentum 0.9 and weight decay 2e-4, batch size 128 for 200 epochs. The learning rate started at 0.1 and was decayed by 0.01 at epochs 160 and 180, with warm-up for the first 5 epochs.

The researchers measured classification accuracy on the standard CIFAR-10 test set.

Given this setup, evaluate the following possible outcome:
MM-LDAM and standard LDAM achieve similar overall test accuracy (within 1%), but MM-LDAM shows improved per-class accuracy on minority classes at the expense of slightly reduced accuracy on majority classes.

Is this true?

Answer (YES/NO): NO